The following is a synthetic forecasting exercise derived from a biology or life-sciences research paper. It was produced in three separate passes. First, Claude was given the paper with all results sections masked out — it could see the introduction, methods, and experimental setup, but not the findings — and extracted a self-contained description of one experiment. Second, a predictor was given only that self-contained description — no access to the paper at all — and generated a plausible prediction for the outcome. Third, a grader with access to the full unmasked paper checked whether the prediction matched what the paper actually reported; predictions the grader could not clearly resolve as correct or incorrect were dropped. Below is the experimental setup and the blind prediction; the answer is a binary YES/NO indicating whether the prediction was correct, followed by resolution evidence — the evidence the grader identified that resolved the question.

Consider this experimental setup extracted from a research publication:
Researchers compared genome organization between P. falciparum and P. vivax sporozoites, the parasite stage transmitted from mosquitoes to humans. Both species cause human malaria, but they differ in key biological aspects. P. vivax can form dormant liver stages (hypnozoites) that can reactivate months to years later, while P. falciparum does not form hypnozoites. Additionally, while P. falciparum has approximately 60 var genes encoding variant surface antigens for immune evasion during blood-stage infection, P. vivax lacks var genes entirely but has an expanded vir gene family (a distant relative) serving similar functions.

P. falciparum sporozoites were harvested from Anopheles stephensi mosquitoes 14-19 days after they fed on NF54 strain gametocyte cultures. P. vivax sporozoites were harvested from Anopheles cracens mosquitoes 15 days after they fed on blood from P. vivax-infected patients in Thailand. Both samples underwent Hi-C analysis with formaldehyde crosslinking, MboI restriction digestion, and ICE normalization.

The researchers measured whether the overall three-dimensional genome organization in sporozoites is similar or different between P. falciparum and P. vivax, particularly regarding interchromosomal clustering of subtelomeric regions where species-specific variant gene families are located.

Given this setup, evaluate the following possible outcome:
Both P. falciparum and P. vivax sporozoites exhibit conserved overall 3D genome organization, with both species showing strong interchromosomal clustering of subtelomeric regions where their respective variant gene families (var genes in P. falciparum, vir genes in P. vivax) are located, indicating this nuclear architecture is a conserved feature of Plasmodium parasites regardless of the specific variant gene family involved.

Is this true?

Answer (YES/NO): NO